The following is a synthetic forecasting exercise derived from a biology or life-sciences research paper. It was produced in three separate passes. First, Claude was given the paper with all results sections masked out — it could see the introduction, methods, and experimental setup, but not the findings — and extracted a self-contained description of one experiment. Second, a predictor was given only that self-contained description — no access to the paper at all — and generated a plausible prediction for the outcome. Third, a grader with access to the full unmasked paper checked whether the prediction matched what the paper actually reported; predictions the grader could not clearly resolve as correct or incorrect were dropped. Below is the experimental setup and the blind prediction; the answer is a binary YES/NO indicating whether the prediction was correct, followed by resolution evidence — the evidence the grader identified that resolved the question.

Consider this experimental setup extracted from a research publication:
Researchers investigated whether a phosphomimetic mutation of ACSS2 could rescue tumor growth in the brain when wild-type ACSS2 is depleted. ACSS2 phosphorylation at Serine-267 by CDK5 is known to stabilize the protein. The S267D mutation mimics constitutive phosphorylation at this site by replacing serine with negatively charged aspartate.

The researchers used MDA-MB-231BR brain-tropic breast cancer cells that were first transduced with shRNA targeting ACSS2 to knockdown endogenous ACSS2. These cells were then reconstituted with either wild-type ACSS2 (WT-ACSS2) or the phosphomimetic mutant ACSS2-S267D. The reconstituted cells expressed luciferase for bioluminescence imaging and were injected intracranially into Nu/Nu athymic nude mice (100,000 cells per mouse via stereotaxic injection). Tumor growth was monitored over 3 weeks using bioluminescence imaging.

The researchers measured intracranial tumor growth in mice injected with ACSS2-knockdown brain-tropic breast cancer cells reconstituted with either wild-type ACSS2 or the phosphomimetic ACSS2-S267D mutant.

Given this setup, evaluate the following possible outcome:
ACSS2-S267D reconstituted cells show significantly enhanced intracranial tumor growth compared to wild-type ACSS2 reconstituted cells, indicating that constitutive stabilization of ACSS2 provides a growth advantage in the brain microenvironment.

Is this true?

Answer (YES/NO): YES